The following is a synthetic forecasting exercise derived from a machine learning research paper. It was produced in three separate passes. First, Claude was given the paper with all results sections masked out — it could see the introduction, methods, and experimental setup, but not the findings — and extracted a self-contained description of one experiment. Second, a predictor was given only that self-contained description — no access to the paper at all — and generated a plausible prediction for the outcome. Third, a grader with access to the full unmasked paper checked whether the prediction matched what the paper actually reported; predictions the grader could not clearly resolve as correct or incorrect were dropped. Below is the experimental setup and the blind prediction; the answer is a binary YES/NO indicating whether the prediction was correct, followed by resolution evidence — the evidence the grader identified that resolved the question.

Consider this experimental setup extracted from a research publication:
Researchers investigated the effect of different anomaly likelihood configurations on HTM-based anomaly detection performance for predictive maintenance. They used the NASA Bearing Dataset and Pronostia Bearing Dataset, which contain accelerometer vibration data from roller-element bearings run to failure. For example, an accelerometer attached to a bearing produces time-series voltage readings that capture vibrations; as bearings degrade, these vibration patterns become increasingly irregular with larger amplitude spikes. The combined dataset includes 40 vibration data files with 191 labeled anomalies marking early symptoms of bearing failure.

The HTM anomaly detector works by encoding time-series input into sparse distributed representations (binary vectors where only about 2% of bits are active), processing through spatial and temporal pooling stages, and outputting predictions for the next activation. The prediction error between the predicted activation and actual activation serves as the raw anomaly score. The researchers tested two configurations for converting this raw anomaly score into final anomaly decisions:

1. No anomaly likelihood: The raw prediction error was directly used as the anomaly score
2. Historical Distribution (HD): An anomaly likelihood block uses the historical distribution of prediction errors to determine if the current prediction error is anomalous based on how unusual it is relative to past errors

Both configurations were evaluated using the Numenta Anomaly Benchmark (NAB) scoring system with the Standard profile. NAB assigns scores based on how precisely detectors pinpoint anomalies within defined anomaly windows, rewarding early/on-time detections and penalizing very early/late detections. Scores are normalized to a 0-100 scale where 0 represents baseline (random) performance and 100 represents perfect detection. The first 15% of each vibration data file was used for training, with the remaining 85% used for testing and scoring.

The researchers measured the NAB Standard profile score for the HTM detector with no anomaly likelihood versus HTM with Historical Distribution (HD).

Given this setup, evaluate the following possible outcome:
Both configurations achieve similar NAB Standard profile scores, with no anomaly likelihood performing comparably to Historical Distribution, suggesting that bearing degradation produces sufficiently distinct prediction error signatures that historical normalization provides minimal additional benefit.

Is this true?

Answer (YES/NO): NO